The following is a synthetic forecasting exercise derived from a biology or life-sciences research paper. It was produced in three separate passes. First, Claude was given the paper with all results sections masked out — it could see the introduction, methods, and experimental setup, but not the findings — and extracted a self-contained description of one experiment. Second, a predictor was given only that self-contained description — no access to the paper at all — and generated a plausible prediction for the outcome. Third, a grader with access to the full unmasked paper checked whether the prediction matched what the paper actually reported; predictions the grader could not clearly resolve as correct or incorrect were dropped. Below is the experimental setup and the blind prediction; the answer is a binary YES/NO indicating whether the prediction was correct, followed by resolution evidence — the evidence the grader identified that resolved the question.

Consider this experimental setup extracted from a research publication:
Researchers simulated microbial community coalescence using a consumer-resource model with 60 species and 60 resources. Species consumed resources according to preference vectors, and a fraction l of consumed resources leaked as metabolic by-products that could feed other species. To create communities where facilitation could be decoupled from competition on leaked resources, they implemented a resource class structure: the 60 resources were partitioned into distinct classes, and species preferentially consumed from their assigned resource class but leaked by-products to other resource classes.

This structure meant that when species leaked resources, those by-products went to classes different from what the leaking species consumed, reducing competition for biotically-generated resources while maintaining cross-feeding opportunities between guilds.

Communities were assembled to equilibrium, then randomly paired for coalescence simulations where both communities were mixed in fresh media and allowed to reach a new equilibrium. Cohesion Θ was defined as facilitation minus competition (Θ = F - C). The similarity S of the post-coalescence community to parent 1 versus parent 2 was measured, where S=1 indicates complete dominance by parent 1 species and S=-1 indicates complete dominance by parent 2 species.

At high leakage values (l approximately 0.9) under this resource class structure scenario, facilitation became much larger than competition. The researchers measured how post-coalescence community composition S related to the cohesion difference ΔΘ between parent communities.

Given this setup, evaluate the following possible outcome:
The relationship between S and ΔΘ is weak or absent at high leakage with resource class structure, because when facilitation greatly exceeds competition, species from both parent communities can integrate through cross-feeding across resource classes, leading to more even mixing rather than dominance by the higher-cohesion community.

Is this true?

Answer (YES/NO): NO